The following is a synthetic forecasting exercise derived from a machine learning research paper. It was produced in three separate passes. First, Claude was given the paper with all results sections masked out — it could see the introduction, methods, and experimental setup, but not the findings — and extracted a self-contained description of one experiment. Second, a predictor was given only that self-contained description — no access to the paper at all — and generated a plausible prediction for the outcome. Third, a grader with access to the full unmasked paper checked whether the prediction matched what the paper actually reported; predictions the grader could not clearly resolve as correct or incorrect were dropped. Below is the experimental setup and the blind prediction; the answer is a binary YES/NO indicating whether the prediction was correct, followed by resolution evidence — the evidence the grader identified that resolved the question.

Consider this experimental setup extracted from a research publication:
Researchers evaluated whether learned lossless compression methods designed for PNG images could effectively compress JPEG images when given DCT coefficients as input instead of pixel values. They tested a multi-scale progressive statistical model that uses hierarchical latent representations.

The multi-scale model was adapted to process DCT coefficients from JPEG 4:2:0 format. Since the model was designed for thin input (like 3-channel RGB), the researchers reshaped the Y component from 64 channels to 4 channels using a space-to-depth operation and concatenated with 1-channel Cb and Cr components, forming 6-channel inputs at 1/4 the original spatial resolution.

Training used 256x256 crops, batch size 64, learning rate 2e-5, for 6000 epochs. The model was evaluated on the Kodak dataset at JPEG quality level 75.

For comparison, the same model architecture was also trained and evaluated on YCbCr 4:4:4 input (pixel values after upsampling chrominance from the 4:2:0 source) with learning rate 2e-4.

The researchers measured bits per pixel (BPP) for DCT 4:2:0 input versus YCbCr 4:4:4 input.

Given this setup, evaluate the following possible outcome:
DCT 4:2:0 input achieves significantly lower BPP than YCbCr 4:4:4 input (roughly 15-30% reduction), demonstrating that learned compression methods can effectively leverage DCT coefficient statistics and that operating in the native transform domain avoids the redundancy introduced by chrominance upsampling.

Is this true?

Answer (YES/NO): NO